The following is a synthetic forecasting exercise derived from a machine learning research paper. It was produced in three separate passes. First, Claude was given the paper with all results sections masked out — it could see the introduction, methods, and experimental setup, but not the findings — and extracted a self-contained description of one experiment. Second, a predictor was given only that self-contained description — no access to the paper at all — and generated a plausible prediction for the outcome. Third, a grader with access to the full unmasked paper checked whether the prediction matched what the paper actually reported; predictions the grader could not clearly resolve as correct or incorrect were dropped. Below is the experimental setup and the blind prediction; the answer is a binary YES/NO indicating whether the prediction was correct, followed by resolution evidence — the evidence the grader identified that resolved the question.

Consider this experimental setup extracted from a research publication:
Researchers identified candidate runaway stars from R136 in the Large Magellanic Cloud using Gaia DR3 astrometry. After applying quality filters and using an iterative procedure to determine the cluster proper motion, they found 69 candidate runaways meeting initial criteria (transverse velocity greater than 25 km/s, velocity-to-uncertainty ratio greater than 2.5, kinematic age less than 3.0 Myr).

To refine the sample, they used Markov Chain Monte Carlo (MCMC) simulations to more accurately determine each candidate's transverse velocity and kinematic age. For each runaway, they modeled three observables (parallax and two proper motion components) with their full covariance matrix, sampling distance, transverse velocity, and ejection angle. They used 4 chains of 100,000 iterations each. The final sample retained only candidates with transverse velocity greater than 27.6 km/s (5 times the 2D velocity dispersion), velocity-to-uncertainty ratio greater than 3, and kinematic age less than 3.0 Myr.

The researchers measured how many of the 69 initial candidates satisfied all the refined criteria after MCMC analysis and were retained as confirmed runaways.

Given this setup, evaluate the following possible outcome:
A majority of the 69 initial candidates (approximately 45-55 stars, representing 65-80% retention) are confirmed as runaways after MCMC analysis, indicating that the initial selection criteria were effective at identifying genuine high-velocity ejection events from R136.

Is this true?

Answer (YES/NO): YES